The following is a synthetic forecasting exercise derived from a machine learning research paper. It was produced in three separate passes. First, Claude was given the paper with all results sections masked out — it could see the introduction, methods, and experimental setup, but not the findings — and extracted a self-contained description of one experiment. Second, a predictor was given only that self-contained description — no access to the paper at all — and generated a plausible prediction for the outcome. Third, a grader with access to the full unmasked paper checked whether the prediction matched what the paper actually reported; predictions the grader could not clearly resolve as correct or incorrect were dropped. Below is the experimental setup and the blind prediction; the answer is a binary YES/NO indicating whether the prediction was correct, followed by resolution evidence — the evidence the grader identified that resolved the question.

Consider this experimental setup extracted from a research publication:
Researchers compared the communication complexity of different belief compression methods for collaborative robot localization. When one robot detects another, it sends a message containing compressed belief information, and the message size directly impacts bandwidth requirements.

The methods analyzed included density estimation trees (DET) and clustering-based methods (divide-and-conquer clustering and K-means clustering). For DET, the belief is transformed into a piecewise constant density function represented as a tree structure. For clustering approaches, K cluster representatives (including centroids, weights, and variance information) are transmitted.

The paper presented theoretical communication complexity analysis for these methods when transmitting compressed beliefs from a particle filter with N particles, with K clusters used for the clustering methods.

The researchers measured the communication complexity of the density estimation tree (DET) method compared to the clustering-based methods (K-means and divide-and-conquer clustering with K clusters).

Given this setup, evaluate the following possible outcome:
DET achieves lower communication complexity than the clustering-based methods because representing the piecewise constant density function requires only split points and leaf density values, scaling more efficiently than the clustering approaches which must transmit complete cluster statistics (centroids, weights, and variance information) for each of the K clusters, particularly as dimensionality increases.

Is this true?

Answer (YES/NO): NO